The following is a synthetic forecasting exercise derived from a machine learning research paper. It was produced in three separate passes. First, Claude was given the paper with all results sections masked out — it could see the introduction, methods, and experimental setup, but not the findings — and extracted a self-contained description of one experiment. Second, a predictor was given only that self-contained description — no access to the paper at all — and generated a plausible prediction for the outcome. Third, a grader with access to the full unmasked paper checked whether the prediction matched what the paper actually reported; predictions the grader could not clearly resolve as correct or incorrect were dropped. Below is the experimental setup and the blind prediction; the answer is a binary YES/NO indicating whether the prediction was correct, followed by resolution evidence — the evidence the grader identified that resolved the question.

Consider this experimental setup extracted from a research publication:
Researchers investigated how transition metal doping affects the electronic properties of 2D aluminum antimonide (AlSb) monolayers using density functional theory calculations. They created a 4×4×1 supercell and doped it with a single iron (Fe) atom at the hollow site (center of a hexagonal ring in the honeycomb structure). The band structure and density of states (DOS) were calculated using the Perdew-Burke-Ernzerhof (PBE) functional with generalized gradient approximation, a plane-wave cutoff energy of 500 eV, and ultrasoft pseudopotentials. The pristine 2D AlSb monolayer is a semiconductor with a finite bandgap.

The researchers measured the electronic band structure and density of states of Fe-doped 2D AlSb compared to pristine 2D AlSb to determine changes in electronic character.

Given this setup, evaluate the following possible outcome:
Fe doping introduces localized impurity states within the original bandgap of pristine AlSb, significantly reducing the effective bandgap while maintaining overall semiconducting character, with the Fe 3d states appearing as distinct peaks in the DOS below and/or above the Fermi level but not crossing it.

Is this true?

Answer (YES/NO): YES